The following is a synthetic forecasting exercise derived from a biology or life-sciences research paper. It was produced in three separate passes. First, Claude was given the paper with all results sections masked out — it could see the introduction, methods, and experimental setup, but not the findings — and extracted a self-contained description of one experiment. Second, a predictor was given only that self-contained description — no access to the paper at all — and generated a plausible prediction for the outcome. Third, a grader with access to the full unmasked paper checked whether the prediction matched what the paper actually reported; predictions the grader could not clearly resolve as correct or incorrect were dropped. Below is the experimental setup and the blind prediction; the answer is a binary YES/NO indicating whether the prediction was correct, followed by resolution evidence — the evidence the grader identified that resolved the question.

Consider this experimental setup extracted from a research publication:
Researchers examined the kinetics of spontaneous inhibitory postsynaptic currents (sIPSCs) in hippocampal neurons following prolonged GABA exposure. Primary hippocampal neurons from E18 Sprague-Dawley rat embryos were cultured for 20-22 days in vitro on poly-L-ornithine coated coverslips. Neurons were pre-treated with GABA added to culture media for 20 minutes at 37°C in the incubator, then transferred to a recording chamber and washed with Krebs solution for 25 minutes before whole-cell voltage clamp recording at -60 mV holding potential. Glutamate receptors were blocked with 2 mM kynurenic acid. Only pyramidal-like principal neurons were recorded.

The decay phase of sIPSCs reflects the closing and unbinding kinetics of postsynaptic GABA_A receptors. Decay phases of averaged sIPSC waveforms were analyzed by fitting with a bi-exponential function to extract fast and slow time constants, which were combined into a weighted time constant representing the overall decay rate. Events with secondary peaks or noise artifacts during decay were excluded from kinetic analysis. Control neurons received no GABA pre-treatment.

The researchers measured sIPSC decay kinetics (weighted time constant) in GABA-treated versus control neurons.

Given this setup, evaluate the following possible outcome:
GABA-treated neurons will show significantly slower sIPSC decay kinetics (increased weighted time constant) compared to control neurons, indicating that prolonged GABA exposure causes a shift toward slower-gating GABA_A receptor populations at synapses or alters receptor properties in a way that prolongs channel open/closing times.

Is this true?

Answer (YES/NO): NO